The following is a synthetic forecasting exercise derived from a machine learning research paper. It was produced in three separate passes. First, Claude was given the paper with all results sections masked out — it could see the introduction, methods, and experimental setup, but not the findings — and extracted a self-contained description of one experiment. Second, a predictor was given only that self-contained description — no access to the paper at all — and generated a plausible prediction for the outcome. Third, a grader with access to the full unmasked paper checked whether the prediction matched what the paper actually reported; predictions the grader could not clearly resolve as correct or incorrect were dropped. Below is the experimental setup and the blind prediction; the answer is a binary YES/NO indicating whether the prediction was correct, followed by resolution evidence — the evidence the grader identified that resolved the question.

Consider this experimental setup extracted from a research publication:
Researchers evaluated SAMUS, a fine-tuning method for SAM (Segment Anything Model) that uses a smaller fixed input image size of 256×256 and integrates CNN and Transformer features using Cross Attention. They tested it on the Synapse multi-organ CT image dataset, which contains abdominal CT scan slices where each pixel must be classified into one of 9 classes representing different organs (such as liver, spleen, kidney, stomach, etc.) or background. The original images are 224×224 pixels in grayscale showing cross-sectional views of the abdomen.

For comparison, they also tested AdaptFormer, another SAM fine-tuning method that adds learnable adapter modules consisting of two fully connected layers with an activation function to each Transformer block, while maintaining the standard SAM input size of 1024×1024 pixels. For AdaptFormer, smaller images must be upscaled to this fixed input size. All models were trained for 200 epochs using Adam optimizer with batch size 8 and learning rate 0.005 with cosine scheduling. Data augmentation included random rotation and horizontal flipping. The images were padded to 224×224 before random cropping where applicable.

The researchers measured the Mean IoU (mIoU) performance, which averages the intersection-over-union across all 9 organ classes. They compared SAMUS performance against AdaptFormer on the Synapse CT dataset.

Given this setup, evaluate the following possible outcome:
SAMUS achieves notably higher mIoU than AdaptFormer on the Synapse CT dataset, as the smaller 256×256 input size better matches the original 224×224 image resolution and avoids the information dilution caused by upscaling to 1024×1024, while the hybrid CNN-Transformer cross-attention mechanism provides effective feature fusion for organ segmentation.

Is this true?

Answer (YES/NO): NO